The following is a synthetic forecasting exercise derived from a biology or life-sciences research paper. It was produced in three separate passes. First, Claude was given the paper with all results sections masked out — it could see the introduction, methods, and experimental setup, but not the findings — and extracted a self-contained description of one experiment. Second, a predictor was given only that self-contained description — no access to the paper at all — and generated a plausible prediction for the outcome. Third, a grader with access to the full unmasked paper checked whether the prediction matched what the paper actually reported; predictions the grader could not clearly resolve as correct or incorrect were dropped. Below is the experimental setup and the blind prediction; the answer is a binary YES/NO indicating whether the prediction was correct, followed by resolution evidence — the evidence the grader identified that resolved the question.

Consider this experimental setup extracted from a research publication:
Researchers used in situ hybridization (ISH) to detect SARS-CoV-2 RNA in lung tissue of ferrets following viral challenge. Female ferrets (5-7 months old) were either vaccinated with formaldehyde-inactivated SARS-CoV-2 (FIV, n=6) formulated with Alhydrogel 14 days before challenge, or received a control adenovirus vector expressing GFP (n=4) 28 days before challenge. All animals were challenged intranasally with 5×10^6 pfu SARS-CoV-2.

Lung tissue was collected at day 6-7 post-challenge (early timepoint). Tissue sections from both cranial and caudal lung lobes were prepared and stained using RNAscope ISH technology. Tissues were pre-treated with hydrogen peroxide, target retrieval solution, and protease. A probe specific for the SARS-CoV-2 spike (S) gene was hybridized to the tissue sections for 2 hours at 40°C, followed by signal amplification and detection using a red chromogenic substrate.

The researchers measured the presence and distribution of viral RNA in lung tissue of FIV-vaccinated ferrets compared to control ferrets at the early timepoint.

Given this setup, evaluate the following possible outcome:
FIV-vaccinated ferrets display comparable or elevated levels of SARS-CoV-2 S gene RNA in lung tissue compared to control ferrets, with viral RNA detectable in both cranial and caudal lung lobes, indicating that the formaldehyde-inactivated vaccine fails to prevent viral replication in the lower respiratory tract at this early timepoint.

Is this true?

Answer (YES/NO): YES